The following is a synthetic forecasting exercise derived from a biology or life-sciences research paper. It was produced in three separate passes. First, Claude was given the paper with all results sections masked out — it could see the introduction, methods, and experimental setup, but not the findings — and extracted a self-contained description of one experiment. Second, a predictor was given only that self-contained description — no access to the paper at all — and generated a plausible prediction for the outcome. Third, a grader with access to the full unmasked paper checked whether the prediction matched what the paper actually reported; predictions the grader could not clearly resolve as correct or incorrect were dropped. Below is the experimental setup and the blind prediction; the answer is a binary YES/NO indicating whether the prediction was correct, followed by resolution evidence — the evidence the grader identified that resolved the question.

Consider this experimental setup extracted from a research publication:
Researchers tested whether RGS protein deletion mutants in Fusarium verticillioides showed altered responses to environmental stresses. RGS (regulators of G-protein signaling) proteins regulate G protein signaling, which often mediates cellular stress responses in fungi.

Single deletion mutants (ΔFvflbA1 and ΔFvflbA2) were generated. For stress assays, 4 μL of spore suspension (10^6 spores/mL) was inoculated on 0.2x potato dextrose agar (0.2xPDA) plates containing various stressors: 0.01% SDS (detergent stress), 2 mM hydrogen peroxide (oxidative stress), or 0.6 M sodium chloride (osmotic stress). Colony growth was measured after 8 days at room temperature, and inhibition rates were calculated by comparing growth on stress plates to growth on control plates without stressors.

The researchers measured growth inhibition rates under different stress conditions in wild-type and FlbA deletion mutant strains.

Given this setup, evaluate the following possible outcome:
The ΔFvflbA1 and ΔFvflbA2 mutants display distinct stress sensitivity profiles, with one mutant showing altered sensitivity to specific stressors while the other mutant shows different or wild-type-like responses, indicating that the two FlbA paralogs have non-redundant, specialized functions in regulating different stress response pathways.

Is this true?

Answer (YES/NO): NO